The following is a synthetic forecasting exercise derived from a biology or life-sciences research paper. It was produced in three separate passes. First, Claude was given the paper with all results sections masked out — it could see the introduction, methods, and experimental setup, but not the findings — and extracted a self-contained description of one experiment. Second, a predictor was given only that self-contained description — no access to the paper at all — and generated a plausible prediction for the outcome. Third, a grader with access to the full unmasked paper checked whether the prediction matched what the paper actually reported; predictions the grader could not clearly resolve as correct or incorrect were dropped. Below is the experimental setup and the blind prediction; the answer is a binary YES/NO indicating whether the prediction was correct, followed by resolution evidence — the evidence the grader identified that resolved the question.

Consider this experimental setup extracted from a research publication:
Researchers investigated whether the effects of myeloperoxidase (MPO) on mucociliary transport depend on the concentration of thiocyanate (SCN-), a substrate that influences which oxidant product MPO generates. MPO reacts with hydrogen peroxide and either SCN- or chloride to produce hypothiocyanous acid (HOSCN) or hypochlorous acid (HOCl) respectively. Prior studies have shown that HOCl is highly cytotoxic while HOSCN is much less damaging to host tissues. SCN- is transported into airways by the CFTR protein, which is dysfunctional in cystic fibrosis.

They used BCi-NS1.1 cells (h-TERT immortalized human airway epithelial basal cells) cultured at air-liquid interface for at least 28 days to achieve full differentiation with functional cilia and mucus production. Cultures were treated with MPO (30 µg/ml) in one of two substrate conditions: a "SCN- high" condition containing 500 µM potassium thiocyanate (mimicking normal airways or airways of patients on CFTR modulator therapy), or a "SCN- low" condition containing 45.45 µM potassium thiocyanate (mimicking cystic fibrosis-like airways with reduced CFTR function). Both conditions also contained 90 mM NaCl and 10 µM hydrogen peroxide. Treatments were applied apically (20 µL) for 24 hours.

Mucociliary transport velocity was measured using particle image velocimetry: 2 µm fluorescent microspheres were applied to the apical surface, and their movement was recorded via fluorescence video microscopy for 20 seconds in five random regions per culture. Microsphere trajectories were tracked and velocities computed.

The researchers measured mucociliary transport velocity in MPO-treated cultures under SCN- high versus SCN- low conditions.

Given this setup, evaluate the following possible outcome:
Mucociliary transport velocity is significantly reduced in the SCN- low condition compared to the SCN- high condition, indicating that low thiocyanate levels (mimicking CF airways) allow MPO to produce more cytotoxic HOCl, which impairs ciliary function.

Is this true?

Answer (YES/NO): NO